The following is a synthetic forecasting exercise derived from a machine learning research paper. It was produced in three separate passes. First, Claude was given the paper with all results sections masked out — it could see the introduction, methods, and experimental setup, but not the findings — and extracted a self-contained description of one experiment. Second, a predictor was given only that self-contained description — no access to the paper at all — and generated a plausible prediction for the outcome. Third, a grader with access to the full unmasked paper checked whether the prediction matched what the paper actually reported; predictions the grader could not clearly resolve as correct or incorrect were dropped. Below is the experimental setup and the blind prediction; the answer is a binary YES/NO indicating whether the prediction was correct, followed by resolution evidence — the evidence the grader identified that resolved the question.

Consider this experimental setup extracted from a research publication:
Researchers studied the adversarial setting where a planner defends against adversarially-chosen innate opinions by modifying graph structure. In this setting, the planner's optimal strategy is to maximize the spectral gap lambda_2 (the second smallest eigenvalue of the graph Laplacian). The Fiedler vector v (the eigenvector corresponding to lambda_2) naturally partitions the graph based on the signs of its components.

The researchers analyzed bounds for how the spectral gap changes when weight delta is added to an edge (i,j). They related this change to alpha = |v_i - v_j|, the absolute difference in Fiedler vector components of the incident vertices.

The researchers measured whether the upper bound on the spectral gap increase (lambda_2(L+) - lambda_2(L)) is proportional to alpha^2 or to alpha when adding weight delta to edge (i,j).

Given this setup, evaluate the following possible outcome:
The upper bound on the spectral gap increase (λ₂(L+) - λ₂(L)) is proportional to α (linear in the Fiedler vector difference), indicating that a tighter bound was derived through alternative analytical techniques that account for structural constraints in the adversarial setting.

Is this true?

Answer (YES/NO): NO